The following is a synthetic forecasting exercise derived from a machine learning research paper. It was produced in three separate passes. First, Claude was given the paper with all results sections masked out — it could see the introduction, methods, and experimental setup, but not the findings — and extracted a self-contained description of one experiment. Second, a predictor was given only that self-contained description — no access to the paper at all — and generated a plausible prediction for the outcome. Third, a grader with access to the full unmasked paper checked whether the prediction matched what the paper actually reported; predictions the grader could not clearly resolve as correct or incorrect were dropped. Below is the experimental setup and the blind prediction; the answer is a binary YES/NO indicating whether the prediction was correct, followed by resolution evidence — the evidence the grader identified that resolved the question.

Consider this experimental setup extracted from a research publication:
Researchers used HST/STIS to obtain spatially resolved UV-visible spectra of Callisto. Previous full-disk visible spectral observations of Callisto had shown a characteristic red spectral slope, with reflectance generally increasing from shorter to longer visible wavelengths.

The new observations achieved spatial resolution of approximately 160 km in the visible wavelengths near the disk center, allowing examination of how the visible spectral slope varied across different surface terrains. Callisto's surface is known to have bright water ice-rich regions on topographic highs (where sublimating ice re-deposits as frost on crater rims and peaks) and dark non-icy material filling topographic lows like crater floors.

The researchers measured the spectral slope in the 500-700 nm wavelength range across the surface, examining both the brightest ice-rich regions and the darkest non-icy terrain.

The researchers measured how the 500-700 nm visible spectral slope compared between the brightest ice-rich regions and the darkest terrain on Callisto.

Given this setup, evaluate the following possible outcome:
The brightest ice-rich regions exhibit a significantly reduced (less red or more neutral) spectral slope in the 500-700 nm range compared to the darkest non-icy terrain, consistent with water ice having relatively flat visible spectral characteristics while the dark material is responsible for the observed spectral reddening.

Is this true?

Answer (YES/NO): YES